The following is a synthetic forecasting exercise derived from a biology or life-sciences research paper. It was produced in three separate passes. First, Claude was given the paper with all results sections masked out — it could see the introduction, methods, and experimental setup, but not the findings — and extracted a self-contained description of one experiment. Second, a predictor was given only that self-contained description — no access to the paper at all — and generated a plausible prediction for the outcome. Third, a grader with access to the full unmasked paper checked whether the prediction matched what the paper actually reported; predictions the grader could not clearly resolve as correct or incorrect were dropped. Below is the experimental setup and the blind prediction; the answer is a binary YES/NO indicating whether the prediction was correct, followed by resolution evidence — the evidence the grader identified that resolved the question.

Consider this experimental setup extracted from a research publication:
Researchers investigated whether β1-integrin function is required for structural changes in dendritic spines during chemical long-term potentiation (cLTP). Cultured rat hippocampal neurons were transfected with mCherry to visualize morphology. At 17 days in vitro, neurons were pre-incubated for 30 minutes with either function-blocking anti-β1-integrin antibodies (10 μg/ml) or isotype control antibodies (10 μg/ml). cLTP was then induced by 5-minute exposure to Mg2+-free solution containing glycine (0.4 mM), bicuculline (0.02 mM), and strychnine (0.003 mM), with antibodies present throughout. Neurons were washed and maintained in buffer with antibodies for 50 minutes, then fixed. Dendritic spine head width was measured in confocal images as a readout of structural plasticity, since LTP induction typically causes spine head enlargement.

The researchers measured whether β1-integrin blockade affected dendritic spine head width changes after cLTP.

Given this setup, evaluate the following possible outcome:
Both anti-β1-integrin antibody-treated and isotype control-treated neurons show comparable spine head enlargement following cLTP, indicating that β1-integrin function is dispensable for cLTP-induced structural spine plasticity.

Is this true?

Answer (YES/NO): NO